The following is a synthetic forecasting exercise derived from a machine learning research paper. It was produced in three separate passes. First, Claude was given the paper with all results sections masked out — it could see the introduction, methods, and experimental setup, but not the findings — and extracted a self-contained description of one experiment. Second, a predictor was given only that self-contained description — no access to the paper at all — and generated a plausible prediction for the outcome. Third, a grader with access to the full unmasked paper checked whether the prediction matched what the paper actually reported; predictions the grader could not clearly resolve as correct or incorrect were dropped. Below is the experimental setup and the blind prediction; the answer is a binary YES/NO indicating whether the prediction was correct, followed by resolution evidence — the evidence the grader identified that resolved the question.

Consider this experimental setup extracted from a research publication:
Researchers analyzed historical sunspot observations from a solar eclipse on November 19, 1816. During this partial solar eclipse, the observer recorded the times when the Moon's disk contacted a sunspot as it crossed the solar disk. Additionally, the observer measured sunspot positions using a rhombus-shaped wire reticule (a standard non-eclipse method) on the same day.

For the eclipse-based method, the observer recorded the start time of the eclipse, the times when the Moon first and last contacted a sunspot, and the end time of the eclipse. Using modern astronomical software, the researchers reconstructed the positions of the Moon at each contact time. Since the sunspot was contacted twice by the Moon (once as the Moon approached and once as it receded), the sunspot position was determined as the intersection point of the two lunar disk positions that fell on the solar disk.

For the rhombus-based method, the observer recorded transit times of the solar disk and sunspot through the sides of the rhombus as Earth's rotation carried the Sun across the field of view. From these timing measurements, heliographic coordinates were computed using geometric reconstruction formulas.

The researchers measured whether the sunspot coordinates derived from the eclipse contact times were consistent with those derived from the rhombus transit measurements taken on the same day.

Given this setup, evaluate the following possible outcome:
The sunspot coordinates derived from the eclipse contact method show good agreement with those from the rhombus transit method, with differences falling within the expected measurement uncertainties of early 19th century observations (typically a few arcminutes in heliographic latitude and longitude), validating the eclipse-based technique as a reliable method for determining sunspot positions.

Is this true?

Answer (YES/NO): YES